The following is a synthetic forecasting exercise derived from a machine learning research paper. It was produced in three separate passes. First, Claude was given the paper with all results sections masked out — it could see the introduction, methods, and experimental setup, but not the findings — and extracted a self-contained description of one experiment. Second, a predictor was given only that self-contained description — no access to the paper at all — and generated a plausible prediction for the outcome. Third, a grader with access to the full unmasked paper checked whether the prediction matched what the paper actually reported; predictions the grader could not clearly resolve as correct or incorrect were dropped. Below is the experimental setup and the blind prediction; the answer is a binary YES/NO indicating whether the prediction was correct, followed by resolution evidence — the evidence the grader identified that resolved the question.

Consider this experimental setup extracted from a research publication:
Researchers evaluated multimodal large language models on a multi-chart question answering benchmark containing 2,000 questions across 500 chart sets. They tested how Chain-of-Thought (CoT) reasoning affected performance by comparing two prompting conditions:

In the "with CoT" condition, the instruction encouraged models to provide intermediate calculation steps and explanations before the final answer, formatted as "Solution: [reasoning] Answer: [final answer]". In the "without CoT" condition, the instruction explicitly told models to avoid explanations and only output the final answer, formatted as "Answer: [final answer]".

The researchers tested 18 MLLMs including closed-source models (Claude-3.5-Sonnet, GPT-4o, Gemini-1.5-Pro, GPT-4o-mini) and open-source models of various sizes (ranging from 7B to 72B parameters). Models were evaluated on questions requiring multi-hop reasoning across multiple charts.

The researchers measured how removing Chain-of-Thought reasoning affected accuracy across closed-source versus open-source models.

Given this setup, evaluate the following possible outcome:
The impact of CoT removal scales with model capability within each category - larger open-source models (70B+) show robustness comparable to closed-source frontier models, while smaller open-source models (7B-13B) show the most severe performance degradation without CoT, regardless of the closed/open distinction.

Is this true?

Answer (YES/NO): NO